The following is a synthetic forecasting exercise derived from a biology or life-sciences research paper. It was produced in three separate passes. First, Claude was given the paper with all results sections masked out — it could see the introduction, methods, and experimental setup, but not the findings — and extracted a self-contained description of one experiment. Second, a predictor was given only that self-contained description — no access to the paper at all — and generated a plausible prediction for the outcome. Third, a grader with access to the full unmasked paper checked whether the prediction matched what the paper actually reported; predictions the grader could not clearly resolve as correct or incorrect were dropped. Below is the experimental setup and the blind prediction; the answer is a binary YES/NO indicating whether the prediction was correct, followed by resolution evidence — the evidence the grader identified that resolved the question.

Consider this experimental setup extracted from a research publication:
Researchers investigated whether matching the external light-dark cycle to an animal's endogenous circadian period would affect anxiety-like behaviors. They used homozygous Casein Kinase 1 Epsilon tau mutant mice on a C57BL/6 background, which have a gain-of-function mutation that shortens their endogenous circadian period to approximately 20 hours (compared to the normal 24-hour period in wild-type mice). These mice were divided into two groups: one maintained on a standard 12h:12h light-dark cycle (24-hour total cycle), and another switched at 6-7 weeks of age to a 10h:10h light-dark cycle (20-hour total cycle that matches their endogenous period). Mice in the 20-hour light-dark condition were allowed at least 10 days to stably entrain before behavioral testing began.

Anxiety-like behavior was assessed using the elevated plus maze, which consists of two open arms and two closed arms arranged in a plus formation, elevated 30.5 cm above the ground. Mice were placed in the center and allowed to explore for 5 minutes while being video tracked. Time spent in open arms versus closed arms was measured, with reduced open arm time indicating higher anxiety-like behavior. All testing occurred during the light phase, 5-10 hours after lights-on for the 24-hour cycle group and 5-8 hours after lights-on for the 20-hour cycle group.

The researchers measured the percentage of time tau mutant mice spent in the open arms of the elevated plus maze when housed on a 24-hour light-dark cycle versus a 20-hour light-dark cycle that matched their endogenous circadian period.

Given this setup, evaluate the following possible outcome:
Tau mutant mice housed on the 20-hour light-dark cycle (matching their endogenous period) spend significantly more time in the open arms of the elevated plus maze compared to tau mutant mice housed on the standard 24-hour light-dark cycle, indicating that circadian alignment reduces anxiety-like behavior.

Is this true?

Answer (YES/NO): NO